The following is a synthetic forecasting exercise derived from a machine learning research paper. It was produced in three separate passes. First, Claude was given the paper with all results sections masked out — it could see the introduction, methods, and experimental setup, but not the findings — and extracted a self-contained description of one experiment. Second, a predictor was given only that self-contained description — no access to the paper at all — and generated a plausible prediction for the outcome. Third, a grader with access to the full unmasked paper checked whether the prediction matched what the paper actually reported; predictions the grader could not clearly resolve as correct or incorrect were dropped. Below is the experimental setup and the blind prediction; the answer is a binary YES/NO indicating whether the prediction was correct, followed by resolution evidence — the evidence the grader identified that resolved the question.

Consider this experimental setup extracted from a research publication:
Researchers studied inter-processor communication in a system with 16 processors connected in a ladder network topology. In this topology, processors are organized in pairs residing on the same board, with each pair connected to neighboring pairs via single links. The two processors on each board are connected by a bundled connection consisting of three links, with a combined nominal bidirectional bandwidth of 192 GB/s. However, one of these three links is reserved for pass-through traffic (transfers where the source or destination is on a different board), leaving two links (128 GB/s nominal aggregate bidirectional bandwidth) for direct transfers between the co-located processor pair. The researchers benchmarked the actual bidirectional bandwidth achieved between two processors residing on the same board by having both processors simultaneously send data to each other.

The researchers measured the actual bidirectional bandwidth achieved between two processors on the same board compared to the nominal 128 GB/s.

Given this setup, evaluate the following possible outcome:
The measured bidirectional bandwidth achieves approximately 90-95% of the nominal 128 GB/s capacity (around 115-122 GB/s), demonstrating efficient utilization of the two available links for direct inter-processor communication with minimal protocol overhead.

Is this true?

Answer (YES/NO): NO